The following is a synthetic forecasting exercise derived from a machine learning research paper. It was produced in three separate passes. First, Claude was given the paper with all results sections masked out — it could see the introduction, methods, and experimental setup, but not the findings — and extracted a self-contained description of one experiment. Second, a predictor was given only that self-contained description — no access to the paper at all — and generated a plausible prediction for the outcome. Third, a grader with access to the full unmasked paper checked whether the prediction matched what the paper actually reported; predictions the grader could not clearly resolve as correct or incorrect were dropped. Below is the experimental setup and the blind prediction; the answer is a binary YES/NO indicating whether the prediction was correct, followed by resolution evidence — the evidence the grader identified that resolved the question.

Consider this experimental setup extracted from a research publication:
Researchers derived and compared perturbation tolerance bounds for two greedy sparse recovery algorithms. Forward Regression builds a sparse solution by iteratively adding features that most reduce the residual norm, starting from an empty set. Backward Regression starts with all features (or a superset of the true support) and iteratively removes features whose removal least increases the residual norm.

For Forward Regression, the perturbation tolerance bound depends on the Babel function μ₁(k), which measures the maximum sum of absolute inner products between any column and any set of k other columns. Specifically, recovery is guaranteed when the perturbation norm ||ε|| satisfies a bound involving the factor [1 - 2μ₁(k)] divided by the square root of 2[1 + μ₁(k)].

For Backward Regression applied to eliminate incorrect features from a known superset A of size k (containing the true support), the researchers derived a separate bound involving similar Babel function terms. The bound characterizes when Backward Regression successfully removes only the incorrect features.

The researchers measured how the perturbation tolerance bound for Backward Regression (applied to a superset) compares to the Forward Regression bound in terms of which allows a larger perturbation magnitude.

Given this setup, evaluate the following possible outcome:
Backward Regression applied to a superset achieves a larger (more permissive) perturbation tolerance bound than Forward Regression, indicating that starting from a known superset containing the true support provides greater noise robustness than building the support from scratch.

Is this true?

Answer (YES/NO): YES